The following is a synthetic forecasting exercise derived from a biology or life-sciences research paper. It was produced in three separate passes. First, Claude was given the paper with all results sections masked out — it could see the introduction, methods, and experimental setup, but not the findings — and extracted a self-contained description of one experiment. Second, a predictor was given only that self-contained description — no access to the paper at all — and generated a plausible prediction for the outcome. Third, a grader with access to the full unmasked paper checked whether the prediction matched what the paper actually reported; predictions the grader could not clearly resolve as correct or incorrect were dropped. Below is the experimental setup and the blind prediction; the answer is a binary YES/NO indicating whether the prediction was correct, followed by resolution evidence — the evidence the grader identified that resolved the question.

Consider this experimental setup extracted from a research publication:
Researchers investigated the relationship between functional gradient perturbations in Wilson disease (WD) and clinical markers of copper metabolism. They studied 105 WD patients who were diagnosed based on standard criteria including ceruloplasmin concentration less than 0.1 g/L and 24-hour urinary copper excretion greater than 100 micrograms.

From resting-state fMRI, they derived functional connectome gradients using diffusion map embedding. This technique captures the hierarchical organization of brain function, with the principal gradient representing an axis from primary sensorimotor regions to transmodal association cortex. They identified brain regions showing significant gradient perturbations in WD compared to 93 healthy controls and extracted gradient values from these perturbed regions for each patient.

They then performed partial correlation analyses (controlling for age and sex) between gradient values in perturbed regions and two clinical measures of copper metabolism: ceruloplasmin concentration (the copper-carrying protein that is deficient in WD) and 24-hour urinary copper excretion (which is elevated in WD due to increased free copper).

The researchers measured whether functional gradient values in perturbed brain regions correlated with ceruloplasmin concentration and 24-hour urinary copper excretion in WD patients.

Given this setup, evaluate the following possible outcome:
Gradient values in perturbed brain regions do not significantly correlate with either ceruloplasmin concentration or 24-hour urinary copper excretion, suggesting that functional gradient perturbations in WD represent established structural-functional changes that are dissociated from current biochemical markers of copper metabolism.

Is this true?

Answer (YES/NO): YES